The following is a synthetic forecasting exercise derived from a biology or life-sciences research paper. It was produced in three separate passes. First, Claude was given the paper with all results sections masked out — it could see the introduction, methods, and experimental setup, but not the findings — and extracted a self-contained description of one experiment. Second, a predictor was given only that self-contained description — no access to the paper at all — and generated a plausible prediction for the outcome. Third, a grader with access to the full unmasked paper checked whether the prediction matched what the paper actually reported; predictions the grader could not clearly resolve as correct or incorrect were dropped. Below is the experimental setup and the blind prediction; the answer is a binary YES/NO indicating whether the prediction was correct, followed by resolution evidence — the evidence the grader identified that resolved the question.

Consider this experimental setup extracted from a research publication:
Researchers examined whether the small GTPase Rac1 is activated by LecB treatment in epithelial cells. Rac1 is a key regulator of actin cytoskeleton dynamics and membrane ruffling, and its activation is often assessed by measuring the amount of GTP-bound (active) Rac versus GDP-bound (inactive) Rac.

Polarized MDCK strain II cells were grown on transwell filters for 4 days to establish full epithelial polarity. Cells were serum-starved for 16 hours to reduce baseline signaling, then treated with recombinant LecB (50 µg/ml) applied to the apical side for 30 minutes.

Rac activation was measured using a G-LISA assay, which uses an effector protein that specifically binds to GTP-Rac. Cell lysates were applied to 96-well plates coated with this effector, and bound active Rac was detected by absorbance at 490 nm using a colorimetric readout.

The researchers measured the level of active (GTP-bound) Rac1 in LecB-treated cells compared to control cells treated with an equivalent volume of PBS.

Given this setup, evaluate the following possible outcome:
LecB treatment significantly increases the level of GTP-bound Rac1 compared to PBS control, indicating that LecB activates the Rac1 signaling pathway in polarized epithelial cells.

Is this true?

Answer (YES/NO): YES